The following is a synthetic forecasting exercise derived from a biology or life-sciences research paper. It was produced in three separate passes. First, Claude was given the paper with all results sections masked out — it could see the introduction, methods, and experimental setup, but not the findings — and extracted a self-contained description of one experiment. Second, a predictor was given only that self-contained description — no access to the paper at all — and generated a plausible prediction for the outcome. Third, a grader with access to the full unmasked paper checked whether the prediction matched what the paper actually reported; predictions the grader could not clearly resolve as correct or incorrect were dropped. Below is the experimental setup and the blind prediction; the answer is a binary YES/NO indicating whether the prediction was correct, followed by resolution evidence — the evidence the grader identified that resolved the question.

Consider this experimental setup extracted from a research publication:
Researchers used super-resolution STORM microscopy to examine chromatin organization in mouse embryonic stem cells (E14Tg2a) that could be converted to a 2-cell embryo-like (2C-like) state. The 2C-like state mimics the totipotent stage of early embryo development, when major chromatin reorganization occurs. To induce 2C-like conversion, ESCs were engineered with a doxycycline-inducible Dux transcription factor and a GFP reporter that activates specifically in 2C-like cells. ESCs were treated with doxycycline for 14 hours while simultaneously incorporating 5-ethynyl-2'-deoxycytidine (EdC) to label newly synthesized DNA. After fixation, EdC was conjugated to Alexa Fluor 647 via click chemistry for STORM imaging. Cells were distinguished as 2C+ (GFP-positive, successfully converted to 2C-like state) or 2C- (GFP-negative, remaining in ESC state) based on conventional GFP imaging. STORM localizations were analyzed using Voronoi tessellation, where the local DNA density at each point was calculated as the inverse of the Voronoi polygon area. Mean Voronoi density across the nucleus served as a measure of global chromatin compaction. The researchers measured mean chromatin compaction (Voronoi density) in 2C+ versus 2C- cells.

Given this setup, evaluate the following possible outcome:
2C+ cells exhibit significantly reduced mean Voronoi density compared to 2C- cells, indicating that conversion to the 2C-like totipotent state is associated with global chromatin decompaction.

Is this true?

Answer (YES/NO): YES